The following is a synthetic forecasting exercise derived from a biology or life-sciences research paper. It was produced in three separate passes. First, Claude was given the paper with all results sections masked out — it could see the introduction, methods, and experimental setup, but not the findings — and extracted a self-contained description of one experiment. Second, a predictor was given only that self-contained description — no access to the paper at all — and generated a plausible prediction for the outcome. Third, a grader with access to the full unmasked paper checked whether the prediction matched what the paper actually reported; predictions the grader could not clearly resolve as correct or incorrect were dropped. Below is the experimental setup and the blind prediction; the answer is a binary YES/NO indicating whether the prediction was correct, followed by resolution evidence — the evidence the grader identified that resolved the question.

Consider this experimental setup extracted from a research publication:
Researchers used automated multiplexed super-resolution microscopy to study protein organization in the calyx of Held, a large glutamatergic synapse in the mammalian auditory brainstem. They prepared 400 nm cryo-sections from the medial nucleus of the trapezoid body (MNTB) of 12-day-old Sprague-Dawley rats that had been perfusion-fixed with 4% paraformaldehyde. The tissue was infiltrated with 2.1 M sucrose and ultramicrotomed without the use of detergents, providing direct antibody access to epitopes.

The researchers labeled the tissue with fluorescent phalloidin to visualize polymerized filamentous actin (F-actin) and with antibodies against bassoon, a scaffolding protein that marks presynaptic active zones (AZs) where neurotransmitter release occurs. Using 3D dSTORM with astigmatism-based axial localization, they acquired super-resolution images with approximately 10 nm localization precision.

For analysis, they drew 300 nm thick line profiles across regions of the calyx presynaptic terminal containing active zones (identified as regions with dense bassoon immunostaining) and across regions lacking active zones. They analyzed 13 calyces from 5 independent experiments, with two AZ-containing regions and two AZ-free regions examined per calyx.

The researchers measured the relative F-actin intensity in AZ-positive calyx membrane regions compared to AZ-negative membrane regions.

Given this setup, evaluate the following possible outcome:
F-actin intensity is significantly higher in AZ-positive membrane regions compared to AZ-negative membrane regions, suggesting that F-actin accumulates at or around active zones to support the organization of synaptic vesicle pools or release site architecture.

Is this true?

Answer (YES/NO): NO